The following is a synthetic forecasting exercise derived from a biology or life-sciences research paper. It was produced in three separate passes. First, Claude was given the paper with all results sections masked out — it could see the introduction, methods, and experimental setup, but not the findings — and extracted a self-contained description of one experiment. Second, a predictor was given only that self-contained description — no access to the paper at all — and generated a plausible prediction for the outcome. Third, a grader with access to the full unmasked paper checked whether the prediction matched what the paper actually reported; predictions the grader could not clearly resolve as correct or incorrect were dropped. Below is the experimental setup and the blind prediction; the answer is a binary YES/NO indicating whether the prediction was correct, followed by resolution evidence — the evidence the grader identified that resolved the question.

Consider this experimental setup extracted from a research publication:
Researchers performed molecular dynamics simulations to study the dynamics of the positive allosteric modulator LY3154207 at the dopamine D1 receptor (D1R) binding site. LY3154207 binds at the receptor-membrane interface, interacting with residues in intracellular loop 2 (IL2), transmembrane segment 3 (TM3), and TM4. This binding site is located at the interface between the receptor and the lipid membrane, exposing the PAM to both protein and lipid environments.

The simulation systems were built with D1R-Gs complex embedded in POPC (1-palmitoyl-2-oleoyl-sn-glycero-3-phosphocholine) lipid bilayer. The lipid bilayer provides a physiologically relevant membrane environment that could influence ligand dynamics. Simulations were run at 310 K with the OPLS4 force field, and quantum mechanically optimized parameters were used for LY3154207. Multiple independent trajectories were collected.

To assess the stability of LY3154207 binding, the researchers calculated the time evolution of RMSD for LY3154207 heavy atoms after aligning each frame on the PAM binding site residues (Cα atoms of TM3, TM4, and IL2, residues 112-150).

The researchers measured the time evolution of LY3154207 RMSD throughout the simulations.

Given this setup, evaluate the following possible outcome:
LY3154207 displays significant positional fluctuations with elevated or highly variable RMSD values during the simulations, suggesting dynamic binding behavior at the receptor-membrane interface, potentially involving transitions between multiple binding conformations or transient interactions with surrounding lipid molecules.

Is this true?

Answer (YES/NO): NO